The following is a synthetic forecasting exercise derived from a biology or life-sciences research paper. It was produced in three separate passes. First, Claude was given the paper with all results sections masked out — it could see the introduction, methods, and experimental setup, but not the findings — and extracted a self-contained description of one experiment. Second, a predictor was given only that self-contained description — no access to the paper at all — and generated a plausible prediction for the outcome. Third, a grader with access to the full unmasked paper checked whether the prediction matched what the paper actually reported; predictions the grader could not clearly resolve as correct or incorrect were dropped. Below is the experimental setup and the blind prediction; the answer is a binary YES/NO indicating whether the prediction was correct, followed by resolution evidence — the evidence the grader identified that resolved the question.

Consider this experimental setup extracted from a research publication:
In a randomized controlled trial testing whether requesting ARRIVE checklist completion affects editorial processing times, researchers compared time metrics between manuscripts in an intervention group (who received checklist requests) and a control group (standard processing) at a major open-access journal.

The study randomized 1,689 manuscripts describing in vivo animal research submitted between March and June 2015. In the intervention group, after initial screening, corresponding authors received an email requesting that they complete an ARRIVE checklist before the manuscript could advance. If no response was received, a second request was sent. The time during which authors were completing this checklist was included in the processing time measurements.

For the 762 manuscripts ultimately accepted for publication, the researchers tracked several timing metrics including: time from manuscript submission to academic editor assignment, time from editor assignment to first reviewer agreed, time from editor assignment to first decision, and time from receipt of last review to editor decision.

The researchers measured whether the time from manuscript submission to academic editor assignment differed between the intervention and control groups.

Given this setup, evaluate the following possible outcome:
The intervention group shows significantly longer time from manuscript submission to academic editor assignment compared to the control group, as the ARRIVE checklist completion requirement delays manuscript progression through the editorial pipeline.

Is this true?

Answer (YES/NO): YES